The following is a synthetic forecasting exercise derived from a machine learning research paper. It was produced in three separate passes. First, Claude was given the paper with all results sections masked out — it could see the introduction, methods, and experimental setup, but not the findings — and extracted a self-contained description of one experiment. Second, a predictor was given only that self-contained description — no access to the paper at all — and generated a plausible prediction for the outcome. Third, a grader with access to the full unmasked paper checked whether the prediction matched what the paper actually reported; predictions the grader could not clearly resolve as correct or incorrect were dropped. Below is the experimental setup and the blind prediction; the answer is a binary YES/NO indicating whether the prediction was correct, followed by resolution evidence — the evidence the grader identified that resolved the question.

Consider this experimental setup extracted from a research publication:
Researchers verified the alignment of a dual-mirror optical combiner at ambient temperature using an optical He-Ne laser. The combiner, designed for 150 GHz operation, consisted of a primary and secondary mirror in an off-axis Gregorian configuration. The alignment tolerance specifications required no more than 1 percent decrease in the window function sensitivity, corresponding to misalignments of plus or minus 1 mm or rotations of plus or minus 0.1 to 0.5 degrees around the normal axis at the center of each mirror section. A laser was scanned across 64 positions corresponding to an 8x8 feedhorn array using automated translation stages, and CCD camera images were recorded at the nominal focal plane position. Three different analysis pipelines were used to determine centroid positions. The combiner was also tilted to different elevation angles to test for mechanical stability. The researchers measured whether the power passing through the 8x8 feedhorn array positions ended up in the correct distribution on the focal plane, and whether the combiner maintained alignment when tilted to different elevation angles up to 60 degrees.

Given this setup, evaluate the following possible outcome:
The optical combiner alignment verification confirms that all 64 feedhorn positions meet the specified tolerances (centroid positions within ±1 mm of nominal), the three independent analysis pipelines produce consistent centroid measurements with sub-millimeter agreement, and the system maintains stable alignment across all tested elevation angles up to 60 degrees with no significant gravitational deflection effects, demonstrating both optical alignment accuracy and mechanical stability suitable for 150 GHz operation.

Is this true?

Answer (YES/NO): NO